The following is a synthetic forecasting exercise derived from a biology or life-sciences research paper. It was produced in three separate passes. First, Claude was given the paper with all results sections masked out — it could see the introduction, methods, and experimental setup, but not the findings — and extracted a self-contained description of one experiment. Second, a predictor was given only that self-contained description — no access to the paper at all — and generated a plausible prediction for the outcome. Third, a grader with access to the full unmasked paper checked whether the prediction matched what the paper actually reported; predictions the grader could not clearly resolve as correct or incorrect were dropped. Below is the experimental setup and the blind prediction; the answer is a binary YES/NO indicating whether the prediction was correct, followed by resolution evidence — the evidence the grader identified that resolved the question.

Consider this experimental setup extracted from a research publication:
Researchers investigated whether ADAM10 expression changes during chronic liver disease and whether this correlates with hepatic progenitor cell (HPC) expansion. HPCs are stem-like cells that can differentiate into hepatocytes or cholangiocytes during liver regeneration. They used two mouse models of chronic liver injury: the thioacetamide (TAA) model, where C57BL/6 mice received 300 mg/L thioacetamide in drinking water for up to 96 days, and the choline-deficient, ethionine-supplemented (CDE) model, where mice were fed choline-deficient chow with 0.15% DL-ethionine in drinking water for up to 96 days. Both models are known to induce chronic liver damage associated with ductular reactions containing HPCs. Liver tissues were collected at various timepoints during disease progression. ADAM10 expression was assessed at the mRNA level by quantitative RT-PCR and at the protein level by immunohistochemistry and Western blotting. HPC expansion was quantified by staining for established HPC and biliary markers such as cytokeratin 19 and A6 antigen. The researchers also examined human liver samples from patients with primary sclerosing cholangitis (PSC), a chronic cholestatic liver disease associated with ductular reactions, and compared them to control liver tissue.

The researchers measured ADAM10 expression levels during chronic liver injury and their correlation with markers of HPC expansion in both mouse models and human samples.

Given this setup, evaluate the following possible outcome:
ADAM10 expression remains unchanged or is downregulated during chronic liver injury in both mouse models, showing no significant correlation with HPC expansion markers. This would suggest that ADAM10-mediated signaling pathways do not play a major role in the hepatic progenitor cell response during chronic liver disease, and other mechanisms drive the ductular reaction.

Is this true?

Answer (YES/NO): NO